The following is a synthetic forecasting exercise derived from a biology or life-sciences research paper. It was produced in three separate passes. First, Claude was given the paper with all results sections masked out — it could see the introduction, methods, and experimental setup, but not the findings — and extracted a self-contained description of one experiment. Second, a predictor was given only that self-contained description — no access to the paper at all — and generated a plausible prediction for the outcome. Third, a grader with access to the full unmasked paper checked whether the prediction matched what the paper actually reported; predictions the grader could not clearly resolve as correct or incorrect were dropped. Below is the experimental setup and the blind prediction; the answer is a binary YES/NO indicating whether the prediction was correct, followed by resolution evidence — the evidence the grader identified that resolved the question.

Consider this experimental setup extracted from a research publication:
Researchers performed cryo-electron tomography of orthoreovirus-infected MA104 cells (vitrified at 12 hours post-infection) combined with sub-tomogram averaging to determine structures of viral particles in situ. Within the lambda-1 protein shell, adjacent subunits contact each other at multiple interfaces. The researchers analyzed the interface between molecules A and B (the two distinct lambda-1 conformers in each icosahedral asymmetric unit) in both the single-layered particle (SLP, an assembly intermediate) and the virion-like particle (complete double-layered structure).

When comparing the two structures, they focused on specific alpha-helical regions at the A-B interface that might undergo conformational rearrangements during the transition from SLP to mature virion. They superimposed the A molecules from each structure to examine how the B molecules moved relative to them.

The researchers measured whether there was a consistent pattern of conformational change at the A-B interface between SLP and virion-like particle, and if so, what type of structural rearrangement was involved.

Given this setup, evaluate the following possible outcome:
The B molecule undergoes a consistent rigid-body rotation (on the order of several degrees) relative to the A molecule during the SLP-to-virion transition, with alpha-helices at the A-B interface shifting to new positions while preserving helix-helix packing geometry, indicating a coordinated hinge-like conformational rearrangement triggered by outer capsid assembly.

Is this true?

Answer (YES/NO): NO